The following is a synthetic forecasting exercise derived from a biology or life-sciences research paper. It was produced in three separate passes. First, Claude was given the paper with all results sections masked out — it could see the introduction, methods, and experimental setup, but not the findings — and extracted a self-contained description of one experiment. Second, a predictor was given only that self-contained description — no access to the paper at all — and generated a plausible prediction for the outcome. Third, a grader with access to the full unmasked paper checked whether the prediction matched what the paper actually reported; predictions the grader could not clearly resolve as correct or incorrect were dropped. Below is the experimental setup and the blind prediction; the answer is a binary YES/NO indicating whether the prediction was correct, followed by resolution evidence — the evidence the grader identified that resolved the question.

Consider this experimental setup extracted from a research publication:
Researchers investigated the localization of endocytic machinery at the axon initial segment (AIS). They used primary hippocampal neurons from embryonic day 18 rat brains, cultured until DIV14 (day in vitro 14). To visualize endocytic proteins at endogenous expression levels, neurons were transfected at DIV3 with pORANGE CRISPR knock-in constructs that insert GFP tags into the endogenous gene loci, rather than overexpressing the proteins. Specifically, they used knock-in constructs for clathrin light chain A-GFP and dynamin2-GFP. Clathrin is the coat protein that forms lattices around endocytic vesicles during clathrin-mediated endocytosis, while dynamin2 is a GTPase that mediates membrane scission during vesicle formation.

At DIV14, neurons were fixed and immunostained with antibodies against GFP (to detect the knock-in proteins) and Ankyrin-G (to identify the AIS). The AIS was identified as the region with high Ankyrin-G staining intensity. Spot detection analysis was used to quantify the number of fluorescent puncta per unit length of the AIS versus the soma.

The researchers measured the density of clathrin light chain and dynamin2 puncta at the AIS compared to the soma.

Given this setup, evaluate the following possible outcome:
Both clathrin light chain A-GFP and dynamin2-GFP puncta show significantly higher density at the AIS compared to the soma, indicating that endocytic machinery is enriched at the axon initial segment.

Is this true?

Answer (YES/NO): NO